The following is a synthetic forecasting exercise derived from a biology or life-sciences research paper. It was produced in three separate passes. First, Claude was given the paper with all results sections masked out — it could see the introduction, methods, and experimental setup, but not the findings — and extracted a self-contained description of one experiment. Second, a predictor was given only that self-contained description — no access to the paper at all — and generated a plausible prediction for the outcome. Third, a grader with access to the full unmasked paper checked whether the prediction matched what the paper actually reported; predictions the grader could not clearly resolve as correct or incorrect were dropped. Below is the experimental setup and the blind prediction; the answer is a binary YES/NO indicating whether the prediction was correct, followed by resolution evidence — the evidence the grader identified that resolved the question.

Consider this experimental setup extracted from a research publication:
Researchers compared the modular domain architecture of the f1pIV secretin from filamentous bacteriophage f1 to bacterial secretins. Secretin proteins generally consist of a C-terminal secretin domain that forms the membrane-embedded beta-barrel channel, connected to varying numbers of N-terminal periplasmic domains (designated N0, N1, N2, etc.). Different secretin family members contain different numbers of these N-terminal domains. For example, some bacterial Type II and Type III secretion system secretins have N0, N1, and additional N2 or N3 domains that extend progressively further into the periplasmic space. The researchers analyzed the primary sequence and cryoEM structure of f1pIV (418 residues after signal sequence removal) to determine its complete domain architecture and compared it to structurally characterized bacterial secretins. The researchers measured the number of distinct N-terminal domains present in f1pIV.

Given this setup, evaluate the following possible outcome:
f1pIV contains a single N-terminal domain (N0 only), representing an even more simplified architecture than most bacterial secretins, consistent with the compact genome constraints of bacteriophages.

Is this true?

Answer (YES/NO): NO